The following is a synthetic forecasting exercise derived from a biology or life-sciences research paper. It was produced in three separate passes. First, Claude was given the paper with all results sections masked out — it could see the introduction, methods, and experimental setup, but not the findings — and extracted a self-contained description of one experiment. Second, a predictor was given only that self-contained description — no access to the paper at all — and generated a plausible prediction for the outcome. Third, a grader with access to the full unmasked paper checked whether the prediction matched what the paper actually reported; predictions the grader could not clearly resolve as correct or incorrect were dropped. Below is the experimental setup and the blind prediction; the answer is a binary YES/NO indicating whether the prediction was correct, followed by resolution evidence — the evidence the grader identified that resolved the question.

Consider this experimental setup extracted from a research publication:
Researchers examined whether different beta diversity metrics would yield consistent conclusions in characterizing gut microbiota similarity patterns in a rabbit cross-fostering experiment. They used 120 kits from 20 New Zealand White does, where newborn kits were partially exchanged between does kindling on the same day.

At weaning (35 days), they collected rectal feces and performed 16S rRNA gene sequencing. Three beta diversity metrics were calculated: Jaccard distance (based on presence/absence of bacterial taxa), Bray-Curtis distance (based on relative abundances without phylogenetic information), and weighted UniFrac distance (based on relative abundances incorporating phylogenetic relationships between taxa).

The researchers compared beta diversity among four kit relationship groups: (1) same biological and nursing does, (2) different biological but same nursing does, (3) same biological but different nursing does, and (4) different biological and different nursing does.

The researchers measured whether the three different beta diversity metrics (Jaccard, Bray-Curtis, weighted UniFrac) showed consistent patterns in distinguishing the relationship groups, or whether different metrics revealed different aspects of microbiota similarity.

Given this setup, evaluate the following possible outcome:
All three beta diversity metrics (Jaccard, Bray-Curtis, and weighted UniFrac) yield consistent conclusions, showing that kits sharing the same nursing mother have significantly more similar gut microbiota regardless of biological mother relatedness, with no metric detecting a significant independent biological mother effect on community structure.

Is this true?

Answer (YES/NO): YES